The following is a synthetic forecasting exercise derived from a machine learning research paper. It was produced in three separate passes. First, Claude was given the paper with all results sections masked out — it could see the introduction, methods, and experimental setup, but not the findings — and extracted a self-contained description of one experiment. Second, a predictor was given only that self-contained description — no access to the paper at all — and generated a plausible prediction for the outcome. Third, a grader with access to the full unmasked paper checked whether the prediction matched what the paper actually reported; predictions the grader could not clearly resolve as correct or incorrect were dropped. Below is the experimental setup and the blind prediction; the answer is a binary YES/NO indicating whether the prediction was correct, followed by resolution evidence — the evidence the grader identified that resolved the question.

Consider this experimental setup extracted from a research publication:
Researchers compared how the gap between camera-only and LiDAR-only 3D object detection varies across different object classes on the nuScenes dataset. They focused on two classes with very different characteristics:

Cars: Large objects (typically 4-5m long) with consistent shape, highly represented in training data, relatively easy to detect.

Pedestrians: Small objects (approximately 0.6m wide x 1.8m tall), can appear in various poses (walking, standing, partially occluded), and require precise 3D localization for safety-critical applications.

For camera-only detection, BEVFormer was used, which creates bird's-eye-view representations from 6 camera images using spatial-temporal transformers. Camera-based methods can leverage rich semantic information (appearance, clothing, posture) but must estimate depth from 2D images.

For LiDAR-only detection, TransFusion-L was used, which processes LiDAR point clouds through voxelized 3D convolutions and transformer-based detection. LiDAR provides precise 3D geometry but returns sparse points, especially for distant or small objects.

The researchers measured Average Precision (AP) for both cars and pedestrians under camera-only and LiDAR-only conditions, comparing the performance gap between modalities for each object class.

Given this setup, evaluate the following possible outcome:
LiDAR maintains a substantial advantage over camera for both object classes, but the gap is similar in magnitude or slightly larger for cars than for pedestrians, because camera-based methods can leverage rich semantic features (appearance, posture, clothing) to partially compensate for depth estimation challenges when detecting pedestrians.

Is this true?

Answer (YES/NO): NO